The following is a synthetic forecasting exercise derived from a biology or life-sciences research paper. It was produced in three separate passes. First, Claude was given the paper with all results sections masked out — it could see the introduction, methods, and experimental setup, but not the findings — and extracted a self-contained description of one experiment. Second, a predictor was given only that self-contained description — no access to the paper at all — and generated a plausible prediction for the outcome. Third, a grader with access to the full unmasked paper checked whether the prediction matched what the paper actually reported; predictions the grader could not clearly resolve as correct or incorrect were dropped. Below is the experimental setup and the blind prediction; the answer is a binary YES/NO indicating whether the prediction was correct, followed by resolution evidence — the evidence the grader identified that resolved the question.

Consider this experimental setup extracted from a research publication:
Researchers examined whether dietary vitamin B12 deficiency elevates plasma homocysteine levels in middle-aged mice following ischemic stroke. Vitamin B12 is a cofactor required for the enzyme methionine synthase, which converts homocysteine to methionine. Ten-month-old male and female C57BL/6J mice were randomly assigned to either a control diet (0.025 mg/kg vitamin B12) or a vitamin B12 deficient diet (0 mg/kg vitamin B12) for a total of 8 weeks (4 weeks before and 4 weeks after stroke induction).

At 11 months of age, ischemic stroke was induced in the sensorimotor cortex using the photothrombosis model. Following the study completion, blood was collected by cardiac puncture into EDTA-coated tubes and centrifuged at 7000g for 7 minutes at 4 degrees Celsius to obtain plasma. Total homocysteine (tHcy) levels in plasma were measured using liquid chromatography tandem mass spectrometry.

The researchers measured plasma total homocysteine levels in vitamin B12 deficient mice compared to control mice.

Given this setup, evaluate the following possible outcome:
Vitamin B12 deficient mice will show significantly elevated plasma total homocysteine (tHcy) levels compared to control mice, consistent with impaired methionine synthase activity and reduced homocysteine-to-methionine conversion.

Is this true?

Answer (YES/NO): YES